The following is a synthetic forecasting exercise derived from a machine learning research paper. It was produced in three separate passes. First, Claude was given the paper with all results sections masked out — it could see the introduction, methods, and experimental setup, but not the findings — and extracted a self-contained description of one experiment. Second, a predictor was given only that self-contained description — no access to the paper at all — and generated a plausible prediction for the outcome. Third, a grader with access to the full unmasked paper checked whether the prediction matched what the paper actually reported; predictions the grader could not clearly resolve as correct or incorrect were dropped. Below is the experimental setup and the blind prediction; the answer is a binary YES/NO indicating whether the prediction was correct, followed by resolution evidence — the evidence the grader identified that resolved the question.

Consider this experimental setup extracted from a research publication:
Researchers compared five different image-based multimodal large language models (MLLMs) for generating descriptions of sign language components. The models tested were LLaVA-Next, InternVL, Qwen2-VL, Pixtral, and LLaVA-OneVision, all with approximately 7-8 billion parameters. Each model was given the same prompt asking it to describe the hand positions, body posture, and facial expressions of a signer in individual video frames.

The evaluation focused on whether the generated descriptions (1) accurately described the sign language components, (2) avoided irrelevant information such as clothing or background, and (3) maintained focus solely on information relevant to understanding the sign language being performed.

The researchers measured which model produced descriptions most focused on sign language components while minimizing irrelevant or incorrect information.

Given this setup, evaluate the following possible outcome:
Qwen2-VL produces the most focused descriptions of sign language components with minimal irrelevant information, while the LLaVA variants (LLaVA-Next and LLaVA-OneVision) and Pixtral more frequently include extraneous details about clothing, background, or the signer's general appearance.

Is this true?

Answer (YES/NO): NO